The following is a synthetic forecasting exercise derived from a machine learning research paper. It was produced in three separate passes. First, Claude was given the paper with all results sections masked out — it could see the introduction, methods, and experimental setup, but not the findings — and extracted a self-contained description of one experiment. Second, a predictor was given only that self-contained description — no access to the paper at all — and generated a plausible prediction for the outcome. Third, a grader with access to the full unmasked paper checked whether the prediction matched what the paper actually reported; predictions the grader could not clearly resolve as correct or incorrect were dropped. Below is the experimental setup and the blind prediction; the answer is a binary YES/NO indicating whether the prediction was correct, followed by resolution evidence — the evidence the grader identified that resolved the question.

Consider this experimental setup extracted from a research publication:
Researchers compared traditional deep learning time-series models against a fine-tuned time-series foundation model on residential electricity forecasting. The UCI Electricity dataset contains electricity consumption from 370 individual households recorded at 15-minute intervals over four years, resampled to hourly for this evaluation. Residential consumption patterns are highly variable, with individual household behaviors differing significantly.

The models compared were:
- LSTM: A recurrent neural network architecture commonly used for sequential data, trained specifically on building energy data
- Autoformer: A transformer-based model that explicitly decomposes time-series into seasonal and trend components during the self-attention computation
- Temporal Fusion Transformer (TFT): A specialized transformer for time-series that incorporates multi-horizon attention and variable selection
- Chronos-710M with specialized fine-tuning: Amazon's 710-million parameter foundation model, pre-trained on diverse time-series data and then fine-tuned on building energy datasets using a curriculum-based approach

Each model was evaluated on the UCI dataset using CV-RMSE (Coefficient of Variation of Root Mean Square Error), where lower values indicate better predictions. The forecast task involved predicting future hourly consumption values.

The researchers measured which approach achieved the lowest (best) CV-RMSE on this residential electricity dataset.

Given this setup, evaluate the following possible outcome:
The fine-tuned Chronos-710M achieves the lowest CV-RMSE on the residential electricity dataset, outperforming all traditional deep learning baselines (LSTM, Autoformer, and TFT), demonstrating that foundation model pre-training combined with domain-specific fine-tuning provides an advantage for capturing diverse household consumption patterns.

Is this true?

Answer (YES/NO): NO